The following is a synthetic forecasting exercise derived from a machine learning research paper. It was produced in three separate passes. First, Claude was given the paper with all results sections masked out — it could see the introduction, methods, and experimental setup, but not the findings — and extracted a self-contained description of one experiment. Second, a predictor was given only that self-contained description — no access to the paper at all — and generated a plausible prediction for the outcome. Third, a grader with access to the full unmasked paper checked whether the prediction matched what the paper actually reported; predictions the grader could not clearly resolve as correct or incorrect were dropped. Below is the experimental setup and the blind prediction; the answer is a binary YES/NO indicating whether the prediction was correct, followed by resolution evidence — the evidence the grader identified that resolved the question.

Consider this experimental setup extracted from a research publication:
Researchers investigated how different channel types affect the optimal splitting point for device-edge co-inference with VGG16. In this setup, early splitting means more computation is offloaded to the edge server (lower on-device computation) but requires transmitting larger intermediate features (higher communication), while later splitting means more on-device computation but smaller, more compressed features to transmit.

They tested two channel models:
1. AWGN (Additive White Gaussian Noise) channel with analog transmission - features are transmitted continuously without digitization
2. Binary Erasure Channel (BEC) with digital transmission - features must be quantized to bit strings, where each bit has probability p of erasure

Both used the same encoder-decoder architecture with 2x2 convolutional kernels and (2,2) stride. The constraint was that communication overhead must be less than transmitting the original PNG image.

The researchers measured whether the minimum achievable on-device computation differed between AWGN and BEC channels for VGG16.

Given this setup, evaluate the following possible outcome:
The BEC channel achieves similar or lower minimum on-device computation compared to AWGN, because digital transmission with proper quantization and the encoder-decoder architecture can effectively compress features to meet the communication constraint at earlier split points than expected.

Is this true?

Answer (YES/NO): YES